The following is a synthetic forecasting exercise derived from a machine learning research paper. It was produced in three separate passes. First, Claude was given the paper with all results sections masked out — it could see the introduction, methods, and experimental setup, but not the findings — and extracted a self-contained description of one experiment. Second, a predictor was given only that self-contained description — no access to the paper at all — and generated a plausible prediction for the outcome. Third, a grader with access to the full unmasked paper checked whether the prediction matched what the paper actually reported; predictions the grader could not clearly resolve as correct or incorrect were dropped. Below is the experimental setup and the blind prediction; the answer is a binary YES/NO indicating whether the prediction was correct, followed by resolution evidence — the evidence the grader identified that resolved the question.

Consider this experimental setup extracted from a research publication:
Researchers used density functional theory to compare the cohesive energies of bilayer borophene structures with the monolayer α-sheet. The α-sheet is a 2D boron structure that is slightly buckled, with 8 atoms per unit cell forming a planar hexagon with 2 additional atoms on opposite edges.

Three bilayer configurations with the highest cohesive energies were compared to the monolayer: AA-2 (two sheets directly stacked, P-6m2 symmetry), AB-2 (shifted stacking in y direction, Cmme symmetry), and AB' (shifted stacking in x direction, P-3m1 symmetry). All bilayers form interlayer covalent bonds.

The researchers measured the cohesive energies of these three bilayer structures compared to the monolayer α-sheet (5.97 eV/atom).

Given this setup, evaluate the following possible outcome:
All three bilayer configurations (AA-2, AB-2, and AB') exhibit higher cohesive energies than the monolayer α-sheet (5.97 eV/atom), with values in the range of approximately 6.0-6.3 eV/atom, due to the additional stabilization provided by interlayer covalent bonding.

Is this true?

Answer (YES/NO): NO